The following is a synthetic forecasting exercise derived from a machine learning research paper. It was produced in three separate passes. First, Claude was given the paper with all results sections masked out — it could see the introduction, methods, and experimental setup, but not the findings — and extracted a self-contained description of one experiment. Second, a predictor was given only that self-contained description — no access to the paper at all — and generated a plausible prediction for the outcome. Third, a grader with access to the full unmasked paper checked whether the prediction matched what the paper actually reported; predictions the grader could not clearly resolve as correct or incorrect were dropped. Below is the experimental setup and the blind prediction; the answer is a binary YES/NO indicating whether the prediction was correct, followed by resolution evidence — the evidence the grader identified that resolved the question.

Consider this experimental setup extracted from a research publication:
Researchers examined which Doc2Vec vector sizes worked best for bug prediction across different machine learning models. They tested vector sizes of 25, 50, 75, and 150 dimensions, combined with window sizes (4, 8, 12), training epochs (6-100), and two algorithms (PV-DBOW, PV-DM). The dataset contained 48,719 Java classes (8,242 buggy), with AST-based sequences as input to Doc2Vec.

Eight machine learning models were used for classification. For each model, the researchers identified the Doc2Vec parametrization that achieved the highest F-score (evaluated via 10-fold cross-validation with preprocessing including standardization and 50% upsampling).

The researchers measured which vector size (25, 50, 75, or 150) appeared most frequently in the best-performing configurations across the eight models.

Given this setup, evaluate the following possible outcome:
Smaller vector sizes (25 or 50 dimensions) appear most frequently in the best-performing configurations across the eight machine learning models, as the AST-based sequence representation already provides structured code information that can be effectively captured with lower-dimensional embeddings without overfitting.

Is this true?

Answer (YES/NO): NO